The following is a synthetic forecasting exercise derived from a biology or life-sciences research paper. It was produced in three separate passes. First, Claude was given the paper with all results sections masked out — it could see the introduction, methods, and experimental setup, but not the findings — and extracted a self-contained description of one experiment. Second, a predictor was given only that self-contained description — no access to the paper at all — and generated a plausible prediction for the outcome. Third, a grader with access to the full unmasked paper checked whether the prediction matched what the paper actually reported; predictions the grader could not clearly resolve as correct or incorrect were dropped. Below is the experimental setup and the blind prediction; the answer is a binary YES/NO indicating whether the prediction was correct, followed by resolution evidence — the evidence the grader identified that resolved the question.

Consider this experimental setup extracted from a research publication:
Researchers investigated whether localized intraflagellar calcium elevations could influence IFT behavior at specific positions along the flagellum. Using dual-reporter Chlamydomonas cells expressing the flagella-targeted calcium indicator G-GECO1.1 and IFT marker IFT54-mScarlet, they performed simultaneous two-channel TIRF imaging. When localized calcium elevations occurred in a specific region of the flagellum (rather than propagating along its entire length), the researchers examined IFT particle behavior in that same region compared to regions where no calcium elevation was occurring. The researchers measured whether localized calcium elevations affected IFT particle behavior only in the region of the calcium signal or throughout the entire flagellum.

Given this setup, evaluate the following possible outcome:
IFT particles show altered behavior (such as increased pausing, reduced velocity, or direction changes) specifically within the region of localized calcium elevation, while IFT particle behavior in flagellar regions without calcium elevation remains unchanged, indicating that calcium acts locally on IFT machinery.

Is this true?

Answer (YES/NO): YES